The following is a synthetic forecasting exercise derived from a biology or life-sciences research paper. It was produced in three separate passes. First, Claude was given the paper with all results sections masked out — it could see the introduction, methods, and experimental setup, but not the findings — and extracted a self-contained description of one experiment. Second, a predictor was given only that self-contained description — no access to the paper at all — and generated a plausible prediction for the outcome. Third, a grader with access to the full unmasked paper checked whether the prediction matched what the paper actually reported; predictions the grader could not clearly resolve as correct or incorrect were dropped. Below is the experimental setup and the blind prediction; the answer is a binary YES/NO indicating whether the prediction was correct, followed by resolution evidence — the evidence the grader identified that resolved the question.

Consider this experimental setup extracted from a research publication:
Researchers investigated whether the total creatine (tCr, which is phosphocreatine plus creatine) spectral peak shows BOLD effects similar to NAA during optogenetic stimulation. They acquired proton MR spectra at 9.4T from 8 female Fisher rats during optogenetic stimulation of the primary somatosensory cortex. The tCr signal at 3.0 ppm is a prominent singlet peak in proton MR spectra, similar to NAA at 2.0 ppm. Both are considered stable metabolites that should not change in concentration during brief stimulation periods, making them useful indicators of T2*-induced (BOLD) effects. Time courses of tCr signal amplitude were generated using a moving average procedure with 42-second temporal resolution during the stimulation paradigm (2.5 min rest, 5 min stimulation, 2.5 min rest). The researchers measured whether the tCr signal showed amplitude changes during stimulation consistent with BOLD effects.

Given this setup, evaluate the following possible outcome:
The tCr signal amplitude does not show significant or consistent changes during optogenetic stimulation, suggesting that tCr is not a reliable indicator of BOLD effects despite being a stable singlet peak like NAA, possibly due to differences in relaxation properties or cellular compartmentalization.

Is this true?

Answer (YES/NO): NO